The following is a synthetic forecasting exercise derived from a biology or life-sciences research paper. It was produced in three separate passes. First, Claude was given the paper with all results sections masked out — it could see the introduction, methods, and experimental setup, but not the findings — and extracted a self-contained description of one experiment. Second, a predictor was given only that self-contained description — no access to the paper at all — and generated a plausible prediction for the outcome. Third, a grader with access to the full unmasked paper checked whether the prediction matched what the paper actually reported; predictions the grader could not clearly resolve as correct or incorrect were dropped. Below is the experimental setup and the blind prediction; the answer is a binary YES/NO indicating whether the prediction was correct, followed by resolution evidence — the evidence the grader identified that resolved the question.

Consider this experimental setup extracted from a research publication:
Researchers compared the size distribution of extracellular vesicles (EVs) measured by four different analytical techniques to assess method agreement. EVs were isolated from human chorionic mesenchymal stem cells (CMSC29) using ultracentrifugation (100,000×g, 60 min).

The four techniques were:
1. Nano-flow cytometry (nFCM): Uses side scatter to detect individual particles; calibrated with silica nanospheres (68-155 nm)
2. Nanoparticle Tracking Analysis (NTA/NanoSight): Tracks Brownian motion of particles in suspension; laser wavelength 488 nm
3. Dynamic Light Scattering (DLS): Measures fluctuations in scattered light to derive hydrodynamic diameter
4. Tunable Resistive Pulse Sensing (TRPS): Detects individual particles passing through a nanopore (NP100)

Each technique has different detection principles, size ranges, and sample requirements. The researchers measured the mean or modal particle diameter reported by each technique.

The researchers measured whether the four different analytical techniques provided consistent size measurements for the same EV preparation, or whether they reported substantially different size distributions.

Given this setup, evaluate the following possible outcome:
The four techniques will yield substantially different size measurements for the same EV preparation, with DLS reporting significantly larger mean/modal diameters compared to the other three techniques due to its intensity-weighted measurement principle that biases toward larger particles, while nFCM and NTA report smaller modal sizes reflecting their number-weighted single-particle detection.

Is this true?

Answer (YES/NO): YES